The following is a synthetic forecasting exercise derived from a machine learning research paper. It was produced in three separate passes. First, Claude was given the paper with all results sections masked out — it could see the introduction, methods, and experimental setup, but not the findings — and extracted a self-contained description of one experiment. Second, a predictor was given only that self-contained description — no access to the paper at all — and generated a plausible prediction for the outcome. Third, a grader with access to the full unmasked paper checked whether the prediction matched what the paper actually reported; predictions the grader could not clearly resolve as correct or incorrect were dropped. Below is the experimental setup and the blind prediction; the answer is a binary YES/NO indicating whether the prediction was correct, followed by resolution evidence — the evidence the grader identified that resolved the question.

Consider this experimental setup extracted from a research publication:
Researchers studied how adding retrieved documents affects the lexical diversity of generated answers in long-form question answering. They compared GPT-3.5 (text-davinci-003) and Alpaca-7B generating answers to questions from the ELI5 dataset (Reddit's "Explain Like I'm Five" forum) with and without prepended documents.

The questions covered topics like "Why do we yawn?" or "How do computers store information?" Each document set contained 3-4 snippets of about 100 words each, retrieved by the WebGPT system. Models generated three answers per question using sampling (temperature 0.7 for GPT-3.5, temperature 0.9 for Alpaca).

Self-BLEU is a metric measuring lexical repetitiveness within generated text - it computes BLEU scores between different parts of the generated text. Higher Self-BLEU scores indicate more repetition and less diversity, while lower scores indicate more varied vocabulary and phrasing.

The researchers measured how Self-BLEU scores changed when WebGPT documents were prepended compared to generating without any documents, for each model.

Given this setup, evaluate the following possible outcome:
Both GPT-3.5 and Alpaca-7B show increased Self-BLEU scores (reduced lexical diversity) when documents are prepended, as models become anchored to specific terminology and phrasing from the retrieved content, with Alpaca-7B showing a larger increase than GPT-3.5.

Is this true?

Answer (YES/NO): NO